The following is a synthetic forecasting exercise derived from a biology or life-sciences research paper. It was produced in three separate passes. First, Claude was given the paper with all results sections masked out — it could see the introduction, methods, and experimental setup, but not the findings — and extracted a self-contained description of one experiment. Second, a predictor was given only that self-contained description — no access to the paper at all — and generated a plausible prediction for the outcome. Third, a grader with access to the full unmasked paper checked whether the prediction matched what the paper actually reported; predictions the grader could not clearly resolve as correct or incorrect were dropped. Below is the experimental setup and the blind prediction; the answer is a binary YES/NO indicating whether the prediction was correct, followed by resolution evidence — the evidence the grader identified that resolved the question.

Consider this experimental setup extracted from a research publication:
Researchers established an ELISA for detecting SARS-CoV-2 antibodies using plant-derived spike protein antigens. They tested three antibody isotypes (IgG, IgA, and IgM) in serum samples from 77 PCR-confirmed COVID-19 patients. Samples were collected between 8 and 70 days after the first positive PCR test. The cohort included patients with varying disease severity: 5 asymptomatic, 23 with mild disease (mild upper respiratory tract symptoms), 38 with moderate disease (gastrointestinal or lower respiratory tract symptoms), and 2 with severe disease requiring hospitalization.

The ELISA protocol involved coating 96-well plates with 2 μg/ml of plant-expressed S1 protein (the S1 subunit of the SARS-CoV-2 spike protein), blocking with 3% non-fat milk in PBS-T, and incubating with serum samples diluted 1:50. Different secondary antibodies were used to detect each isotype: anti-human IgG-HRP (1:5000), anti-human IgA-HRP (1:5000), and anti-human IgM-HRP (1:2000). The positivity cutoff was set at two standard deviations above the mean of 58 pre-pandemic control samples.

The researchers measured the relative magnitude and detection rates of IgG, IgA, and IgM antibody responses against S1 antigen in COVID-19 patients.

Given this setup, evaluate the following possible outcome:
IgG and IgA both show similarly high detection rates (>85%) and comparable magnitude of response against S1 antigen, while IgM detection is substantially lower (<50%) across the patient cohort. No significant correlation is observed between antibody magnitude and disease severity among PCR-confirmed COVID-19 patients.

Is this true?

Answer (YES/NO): NO